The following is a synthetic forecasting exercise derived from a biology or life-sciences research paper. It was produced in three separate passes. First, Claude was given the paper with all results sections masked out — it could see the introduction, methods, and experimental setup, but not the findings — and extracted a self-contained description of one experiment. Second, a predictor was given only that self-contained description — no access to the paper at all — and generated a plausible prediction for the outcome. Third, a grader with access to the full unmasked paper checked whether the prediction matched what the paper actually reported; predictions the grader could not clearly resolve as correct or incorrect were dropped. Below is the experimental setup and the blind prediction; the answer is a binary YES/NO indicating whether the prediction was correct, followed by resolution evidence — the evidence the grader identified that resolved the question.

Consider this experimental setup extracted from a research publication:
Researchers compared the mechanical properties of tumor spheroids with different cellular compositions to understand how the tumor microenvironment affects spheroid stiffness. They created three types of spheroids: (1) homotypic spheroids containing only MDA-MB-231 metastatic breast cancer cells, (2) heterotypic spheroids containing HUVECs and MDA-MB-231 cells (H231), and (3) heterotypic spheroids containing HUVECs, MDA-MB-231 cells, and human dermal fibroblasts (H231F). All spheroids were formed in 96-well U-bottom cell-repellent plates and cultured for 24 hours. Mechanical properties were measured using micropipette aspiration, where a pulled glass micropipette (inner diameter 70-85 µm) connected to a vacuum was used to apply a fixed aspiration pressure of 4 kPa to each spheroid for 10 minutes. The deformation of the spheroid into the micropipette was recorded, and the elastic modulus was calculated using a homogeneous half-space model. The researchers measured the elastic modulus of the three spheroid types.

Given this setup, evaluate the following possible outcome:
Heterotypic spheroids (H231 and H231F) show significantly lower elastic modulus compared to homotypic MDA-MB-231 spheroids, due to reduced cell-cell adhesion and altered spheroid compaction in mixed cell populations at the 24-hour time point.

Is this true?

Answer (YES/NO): NO